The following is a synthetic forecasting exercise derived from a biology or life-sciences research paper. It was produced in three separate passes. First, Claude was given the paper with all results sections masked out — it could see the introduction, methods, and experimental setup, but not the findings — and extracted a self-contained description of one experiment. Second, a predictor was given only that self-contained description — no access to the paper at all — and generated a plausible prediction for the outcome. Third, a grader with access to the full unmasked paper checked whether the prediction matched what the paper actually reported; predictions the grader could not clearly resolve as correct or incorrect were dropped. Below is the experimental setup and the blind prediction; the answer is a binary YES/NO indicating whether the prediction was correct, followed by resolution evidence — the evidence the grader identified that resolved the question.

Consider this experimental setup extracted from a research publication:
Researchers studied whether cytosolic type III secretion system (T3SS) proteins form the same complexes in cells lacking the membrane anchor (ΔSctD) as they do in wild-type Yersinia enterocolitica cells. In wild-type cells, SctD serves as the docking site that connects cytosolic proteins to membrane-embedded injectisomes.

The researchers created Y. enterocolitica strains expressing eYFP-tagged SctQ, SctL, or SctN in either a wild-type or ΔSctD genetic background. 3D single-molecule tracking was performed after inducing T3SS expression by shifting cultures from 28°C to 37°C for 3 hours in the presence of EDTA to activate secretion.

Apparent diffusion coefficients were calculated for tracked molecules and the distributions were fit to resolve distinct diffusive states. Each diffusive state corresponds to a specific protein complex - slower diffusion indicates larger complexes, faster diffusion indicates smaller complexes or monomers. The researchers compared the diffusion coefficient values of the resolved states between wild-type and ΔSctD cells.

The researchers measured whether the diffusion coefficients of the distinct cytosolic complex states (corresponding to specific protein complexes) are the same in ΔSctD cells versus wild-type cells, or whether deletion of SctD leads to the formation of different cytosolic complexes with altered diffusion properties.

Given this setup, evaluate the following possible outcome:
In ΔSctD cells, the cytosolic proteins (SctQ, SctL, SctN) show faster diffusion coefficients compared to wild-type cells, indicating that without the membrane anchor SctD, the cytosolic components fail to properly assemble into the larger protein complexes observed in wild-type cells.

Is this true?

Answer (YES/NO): NO